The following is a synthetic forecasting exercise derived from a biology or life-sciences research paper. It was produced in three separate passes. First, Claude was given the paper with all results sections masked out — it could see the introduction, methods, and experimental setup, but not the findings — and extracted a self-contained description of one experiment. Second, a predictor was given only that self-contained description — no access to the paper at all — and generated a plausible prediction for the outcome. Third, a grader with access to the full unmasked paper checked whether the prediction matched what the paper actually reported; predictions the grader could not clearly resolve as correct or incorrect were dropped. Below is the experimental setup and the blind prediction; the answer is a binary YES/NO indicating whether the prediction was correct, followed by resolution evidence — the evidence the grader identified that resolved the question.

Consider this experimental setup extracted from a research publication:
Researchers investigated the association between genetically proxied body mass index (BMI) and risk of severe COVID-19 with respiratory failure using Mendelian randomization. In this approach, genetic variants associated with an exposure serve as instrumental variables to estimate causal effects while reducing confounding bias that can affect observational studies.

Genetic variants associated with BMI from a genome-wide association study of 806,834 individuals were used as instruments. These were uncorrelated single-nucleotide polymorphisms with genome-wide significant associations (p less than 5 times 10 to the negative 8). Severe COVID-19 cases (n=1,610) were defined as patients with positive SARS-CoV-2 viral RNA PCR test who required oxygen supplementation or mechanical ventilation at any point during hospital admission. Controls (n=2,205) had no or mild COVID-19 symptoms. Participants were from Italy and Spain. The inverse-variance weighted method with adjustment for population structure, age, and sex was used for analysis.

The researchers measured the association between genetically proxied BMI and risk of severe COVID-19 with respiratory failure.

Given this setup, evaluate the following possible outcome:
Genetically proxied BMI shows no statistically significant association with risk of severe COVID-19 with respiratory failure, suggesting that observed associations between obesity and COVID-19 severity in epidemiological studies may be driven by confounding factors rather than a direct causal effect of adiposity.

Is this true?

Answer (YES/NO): NO